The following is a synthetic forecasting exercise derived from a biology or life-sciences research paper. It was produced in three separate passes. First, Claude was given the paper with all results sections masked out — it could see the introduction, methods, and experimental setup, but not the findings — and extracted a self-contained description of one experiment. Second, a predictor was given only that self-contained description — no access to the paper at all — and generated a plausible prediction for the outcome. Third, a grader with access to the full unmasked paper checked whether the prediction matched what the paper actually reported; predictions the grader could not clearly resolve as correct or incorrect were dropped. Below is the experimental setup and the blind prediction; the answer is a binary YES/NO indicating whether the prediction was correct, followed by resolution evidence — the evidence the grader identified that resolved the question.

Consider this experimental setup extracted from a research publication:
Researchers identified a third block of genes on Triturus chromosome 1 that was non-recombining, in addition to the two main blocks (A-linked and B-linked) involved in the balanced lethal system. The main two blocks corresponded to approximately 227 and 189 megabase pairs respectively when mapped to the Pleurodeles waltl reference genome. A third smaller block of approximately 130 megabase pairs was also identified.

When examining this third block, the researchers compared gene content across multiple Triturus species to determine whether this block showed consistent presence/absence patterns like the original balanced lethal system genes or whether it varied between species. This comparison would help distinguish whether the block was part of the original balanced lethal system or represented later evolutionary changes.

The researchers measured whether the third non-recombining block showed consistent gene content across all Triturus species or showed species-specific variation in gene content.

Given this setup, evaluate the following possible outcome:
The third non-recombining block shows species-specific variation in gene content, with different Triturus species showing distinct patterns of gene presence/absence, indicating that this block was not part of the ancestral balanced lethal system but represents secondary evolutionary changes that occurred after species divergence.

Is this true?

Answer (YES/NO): YES